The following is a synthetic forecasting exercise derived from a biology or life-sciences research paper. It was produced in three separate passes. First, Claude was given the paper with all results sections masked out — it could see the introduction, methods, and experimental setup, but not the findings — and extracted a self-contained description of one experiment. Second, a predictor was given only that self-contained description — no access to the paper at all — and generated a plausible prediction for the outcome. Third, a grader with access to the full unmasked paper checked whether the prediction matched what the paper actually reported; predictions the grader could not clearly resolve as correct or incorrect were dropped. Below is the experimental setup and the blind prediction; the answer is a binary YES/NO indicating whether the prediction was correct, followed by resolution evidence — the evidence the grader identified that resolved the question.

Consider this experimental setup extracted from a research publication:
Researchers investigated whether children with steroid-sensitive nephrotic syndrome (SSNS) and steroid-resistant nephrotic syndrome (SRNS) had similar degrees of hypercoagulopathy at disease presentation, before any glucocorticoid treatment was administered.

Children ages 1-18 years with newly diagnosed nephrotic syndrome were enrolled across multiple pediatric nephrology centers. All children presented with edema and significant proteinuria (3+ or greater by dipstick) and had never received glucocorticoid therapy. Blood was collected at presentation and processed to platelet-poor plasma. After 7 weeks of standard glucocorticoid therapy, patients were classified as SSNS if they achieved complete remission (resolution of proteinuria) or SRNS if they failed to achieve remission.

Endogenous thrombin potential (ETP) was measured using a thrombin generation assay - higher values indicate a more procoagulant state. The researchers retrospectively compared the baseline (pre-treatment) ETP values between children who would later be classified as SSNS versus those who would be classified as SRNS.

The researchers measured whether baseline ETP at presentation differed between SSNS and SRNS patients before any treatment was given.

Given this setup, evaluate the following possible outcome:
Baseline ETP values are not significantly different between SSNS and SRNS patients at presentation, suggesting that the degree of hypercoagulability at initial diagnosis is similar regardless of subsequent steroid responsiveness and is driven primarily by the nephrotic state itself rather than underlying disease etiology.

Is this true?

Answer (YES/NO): YES